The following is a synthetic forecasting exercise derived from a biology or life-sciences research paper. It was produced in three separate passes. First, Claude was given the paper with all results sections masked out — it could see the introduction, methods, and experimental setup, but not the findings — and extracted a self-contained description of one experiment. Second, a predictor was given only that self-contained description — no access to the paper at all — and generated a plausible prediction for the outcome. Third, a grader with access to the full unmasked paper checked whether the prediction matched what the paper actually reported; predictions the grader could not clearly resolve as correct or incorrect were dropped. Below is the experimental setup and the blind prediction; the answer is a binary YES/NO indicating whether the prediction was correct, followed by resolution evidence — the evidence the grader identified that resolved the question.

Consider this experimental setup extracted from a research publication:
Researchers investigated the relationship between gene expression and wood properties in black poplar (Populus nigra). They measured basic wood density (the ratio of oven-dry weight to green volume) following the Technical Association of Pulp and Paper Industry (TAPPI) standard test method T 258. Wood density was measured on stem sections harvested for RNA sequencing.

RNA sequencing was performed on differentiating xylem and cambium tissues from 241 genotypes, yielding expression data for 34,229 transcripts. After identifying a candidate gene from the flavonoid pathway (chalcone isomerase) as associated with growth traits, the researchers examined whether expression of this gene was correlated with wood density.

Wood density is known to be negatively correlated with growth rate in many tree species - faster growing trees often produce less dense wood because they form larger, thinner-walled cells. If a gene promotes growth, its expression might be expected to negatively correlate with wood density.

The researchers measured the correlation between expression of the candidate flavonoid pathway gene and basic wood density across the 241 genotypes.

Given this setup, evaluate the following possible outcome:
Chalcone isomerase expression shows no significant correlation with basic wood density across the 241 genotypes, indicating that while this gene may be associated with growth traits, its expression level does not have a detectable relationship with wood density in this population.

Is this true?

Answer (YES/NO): NO